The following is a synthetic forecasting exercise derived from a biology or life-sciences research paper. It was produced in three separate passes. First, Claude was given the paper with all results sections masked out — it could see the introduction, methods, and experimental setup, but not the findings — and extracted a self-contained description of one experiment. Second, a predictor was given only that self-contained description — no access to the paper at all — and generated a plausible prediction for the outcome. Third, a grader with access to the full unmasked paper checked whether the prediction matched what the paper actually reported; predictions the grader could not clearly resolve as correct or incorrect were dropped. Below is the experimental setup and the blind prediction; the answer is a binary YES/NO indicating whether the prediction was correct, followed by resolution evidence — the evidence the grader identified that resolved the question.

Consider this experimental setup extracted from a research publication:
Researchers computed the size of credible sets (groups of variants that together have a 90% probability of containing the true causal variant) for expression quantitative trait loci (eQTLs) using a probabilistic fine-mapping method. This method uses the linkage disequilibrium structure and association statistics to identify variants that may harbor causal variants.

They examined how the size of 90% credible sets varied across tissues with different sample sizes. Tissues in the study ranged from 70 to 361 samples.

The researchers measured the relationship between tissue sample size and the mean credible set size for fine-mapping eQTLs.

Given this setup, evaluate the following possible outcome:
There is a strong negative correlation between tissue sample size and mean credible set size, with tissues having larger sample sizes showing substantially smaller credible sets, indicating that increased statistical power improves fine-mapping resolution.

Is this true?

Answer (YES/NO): NO